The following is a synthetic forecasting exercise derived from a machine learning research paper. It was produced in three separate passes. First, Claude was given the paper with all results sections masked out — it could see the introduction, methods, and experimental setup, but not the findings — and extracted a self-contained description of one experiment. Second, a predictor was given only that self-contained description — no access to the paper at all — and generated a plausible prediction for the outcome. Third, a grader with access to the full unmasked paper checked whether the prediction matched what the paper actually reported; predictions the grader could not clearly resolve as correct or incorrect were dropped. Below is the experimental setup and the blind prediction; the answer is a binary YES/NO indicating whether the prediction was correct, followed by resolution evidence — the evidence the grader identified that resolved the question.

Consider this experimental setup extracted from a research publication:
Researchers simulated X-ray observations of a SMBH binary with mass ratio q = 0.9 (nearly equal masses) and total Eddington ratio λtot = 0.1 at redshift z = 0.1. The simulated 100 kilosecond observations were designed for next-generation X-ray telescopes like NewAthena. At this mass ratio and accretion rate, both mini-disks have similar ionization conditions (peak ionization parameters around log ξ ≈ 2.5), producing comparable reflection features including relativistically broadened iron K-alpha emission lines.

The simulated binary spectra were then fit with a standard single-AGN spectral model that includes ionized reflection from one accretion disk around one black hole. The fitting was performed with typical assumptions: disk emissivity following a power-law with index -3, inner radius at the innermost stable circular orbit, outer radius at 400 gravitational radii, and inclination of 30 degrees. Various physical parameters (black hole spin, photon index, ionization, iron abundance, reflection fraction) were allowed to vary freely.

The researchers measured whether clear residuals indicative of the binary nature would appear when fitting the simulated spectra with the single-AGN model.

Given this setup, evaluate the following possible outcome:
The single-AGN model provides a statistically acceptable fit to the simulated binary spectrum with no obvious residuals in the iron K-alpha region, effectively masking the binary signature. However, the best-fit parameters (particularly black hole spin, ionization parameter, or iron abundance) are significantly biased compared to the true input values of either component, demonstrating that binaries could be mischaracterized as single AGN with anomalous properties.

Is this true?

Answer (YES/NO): NO